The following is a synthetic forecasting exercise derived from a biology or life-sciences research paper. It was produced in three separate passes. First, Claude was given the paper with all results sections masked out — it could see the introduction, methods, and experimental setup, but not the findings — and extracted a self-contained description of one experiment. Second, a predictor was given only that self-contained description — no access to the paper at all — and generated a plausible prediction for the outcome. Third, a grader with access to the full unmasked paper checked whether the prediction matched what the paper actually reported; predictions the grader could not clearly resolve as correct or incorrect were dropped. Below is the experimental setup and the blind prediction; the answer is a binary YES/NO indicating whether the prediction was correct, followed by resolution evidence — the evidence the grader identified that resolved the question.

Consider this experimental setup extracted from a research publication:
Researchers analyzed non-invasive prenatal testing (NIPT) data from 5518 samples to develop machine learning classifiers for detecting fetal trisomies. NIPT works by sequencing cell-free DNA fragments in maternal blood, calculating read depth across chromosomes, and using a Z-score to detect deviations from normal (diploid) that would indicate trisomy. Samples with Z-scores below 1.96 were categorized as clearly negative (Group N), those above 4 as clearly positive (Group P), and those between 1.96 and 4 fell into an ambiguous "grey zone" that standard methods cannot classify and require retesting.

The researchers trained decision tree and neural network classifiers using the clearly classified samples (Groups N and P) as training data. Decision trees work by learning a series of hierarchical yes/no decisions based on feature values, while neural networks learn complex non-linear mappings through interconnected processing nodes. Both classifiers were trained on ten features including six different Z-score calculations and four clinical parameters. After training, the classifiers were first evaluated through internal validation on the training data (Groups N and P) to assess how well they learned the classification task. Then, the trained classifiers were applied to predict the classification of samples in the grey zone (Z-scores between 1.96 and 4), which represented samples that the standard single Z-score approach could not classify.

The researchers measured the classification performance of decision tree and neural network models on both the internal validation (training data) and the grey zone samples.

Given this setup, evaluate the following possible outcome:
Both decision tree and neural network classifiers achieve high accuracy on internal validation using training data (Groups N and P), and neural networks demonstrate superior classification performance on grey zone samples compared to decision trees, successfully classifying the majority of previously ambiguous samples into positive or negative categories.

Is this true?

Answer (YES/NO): NO